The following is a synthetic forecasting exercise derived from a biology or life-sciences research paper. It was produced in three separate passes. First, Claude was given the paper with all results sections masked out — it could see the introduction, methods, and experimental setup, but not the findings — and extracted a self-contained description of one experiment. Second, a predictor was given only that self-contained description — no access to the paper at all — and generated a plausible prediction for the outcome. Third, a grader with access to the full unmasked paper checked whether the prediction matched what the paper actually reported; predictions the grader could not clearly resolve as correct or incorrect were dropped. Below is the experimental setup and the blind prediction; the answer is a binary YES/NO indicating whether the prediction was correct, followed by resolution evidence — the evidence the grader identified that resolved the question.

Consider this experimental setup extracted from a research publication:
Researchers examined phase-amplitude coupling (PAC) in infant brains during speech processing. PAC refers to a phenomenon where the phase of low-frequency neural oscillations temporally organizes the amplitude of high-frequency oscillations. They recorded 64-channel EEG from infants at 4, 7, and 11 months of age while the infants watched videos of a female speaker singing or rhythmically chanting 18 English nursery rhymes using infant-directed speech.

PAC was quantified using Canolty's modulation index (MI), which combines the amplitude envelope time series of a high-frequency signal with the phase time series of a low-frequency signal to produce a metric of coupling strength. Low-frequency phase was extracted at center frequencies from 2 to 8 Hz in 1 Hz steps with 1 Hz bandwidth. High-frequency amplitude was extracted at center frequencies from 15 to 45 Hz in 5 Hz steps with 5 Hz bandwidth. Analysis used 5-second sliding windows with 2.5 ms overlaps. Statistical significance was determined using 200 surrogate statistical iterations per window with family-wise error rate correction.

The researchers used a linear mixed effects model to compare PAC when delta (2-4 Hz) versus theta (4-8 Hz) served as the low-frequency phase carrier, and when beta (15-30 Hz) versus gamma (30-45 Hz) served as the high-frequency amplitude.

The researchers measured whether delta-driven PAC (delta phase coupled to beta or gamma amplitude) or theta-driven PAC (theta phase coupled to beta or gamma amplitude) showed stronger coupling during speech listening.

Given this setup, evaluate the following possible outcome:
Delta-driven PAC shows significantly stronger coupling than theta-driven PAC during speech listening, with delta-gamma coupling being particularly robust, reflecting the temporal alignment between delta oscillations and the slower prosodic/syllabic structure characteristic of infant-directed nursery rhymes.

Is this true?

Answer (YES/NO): NO